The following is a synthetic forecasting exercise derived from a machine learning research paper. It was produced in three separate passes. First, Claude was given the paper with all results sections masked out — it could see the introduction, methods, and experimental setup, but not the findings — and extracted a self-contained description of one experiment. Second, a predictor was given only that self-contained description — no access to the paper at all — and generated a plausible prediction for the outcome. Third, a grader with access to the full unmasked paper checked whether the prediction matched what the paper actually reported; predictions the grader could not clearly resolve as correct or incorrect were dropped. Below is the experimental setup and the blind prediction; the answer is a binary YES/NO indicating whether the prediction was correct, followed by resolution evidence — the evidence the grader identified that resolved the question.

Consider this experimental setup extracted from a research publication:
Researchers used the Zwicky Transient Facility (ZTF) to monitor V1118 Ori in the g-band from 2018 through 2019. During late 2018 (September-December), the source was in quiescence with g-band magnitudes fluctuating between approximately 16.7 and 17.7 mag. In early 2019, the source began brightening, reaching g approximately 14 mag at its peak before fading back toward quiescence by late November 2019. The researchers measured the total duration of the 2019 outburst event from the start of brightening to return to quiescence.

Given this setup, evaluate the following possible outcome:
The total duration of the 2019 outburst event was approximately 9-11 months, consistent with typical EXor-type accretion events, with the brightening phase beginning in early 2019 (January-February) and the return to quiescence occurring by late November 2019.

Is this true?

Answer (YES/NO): YES